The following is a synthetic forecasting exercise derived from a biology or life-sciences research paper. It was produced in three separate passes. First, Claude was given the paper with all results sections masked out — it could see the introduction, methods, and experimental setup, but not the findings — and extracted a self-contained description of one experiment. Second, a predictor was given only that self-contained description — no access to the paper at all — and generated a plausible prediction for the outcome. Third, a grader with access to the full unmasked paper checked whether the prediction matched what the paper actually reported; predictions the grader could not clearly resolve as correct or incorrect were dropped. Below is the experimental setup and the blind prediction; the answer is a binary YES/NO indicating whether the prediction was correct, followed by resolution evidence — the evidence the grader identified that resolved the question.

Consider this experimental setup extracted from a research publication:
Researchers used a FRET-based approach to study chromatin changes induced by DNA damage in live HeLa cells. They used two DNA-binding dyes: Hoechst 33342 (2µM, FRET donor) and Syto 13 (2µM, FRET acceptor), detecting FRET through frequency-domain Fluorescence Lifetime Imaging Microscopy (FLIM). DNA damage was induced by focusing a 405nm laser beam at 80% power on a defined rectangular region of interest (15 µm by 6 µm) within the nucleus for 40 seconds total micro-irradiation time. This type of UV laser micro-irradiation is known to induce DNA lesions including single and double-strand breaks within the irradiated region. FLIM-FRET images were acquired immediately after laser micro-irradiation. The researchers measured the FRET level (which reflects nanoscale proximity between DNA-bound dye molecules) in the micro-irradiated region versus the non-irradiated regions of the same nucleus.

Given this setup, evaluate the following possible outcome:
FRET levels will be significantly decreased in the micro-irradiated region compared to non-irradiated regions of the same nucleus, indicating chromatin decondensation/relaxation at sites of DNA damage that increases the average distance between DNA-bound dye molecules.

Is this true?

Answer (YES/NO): YES